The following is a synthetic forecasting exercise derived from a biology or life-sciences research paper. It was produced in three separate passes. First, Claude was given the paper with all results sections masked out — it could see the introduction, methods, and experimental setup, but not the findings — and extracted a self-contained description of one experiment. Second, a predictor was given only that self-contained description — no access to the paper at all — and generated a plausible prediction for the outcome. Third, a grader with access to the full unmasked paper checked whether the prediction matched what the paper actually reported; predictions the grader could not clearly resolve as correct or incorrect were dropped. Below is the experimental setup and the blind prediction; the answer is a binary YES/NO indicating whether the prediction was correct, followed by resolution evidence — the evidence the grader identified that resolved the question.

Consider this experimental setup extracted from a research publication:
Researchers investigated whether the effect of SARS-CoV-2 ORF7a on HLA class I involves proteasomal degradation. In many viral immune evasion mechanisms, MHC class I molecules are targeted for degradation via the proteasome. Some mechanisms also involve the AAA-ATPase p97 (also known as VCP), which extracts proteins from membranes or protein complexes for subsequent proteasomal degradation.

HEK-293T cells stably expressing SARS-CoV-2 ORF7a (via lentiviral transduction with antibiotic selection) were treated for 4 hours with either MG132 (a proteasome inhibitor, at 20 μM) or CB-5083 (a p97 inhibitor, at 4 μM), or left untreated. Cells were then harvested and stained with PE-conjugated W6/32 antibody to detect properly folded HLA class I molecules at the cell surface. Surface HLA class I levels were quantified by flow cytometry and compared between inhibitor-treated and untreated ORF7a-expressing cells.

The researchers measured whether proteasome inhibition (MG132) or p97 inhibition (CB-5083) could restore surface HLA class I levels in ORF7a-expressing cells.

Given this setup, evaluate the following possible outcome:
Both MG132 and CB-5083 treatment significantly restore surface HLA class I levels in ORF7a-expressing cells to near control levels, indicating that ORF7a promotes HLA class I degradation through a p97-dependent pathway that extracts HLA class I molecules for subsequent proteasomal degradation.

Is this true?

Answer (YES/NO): NO